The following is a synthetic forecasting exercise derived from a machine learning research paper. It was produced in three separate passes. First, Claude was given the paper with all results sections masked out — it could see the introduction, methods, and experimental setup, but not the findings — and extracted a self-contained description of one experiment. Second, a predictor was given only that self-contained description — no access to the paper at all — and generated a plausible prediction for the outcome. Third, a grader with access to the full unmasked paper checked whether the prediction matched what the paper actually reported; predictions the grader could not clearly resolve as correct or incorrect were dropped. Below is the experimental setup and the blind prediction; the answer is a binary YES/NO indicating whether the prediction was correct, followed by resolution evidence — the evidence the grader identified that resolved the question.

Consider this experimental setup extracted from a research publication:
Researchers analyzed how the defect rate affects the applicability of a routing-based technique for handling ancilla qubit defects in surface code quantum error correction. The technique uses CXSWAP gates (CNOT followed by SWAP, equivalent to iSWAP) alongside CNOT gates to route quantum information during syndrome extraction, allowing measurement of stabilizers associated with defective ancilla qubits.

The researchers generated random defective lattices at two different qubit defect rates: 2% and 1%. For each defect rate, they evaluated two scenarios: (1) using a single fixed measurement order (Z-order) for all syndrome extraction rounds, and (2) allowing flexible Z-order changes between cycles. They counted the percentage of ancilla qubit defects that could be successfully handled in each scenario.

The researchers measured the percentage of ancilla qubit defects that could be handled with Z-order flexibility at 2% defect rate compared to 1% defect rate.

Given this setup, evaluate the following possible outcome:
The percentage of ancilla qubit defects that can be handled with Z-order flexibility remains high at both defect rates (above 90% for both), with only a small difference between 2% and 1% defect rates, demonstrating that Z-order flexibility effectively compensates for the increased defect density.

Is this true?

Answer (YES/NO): YES